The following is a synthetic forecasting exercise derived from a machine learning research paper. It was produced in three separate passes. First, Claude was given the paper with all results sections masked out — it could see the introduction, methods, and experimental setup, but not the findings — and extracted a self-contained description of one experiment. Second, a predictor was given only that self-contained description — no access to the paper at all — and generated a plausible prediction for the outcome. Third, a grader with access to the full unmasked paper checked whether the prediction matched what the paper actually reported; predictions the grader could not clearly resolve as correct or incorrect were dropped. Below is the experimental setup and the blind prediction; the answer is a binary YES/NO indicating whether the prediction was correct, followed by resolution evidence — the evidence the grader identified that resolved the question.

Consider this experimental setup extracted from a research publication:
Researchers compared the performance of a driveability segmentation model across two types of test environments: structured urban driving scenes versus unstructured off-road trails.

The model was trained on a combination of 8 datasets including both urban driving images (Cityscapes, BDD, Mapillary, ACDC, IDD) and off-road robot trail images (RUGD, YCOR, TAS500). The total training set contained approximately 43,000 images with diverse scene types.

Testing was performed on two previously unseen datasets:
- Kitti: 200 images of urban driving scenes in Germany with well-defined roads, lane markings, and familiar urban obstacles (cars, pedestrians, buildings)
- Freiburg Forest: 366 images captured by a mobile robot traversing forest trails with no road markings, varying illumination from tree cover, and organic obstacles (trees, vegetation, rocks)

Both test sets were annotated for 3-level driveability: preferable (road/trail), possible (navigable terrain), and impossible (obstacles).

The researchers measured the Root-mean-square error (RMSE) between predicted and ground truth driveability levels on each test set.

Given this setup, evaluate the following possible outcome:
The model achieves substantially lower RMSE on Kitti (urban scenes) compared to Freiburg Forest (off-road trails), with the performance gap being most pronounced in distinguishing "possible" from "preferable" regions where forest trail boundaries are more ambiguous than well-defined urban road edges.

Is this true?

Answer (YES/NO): NO